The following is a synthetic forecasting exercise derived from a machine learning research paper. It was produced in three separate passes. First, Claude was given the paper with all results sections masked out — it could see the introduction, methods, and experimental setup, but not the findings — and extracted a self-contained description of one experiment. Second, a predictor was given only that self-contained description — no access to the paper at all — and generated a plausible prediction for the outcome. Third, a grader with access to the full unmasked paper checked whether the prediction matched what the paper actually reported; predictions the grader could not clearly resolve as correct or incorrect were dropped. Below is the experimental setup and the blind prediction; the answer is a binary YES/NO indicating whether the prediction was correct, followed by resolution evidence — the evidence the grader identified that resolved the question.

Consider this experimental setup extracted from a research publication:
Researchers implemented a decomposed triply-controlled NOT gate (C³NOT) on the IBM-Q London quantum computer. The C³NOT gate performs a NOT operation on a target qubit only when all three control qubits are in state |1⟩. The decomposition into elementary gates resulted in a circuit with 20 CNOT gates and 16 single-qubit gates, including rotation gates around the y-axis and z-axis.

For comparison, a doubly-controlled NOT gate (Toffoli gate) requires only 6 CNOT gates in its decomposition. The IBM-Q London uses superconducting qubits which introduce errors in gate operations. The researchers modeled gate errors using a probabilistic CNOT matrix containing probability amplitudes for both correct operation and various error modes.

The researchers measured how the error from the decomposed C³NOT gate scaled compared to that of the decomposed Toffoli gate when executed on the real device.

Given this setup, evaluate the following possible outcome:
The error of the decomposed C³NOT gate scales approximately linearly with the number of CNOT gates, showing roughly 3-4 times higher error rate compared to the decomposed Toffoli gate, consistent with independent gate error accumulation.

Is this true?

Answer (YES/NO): NO